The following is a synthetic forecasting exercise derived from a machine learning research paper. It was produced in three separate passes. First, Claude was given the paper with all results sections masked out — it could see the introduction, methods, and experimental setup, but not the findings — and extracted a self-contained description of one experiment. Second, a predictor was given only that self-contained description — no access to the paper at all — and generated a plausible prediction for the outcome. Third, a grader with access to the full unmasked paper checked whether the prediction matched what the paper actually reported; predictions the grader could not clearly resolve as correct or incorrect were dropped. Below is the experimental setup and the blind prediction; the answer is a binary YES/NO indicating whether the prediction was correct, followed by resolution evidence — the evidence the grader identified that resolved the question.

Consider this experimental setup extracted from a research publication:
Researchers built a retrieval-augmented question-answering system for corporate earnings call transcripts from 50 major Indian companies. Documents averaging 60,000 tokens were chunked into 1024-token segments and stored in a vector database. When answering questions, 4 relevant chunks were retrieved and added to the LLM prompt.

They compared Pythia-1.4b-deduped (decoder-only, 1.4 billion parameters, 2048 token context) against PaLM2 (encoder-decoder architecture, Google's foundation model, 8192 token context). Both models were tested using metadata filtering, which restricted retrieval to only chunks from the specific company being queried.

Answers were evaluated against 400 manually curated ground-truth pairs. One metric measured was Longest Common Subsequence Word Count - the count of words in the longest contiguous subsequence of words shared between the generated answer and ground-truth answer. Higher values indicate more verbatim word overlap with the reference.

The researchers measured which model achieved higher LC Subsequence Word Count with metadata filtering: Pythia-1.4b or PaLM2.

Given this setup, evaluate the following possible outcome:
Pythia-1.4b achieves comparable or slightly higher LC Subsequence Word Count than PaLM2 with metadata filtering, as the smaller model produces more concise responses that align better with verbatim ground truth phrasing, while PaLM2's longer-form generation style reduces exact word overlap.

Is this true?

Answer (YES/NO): NO